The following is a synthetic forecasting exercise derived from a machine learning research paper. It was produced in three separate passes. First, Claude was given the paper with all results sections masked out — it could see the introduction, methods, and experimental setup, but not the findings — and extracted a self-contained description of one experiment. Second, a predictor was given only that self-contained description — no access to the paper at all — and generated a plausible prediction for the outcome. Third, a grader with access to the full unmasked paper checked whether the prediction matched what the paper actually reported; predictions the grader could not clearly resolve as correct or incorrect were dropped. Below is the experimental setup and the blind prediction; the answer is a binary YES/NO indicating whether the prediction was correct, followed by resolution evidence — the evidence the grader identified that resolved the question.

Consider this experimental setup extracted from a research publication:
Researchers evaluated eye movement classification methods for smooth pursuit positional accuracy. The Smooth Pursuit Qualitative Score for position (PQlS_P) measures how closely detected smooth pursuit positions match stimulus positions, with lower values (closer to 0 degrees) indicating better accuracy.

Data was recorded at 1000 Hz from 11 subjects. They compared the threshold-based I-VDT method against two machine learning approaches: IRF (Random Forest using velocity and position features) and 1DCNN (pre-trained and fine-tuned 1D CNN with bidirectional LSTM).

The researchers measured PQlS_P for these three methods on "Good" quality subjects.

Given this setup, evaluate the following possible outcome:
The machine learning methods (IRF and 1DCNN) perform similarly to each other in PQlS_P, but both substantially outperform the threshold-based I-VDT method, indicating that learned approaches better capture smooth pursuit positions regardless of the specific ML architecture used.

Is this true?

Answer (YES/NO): NO